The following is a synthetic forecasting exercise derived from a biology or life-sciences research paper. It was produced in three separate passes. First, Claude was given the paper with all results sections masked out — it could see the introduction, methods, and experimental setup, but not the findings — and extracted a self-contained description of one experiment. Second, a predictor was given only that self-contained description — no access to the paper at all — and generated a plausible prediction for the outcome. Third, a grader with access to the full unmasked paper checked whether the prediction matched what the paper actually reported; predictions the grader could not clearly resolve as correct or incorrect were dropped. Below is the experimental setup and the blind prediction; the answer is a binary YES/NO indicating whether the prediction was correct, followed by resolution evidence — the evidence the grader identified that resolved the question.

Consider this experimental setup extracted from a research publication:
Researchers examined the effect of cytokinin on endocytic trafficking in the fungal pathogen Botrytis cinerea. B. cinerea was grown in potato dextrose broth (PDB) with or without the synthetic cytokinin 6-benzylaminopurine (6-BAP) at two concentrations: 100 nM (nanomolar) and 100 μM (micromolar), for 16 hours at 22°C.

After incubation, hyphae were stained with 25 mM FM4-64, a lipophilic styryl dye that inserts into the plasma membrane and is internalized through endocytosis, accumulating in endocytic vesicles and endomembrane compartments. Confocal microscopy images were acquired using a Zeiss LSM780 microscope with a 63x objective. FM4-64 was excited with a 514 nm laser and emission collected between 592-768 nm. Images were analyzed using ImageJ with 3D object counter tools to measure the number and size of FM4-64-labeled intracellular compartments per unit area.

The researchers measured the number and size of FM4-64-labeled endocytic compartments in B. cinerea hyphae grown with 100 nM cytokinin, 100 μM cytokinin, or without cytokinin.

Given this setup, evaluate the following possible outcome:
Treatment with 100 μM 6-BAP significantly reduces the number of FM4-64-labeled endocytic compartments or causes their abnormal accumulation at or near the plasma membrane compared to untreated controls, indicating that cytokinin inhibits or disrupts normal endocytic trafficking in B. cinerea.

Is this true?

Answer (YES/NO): YES